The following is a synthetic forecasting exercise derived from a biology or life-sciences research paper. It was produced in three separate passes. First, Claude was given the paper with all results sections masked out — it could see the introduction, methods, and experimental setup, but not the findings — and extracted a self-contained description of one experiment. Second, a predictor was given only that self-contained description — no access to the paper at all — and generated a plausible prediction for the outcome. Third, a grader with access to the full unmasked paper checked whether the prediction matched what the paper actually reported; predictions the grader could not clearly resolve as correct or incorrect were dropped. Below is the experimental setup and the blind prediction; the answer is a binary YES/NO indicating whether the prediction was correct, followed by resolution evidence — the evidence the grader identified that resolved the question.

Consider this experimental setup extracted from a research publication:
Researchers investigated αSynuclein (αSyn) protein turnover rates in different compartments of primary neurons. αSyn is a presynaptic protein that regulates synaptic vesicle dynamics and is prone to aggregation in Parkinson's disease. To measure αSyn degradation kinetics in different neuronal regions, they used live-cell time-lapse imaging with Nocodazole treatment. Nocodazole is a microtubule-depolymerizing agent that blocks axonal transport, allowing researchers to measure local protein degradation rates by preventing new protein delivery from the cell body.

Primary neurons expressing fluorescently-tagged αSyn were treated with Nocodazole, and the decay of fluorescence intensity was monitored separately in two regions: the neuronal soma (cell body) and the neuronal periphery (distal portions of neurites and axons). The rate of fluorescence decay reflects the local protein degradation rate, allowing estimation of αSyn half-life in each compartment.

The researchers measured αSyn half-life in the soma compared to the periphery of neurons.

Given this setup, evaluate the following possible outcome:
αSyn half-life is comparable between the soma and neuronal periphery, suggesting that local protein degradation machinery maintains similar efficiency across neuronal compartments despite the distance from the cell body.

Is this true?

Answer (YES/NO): NO